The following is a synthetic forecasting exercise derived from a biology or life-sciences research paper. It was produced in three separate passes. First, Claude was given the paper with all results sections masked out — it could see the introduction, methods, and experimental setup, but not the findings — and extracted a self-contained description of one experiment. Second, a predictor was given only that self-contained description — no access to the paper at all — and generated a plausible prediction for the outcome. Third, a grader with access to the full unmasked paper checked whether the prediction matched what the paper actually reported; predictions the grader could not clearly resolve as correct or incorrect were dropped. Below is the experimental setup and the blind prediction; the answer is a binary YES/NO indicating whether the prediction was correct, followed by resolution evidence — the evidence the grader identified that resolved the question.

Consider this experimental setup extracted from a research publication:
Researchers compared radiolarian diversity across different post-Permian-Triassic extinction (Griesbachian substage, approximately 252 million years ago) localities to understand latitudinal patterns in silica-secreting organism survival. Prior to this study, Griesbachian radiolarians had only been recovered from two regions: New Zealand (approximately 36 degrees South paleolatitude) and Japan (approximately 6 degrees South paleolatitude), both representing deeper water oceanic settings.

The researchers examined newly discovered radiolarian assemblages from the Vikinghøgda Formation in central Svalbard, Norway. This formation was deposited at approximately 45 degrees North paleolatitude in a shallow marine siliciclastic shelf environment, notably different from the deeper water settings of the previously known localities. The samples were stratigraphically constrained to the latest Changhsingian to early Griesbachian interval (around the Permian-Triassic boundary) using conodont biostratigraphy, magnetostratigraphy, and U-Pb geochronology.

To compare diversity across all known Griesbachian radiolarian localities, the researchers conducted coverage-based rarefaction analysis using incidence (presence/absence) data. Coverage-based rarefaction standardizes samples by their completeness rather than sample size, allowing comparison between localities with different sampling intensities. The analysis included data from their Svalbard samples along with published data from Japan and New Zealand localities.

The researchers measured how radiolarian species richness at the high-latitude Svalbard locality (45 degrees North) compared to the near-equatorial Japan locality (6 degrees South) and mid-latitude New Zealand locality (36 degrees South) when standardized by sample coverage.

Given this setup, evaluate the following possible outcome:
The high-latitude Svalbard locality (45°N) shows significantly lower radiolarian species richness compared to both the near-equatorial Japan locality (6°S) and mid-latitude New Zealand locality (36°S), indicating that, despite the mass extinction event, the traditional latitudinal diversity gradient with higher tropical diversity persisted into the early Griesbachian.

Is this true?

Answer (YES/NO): NO